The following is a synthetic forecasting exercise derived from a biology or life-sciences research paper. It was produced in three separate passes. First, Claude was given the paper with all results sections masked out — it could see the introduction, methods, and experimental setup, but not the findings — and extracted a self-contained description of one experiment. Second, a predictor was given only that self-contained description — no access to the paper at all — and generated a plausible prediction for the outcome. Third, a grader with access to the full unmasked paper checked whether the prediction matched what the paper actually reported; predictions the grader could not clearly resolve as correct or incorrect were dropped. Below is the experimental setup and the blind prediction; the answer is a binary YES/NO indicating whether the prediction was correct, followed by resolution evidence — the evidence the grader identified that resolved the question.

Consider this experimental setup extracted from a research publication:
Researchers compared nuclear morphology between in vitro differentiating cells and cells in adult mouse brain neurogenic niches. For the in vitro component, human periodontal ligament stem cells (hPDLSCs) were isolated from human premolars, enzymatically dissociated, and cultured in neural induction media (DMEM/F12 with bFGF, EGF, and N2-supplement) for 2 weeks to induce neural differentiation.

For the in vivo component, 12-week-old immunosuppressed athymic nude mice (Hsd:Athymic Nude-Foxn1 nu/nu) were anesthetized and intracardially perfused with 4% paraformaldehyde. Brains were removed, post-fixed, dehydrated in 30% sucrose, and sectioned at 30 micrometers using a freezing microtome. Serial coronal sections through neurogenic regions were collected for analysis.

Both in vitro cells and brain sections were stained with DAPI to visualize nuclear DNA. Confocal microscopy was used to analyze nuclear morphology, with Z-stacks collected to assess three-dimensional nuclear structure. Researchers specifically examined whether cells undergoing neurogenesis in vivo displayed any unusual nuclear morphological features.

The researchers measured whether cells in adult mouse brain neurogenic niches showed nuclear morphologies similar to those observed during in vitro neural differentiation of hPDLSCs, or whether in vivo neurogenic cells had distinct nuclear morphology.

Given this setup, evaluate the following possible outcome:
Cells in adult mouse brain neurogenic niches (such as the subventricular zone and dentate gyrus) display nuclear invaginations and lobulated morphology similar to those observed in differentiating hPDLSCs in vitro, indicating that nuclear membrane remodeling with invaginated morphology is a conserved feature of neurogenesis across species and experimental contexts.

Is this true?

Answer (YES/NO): YES